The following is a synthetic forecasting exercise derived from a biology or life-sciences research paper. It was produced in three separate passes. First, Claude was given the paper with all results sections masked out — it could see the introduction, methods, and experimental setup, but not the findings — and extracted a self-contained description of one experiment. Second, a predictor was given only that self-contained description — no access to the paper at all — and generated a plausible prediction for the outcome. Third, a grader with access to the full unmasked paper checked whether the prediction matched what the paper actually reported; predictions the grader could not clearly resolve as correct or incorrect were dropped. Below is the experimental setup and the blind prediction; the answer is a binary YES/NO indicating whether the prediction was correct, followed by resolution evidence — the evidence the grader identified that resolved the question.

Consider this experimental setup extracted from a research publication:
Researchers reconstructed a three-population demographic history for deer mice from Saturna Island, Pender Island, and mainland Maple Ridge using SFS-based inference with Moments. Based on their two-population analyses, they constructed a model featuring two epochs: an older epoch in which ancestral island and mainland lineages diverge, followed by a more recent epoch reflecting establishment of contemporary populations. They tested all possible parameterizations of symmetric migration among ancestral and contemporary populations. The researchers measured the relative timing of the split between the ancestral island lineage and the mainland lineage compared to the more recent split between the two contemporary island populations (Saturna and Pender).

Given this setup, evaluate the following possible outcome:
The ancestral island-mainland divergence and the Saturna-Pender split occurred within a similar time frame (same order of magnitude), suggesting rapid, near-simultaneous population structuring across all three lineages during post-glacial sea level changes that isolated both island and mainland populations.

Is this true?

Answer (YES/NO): NO